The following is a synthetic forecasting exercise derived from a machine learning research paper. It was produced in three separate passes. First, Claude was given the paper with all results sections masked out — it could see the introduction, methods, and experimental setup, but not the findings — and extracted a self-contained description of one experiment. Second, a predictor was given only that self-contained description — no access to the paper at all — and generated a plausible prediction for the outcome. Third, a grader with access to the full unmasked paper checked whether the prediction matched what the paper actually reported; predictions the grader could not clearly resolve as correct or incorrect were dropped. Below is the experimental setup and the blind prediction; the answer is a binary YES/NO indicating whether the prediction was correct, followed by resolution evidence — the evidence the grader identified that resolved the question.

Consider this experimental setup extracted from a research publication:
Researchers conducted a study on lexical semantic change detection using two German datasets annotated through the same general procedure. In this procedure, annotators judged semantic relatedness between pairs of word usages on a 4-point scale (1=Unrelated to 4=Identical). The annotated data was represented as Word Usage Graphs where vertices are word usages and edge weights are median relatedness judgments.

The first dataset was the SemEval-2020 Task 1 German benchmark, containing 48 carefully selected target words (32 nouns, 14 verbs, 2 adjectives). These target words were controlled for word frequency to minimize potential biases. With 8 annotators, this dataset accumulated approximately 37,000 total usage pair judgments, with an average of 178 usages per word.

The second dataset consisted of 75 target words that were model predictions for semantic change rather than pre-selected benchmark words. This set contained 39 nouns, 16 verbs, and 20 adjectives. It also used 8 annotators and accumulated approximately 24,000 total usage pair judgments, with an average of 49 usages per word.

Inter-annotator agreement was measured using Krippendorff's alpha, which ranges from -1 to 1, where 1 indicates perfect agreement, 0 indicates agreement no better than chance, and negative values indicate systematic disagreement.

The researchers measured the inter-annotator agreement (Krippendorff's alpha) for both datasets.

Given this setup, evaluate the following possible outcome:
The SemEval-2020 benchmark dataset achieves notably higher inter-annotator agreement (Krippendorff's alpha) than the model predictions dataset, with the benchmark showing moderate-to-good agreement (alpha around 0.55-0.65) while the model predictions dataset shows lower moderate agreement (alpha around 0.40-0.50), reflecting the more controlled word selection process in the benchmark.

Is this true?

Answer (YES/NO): NO